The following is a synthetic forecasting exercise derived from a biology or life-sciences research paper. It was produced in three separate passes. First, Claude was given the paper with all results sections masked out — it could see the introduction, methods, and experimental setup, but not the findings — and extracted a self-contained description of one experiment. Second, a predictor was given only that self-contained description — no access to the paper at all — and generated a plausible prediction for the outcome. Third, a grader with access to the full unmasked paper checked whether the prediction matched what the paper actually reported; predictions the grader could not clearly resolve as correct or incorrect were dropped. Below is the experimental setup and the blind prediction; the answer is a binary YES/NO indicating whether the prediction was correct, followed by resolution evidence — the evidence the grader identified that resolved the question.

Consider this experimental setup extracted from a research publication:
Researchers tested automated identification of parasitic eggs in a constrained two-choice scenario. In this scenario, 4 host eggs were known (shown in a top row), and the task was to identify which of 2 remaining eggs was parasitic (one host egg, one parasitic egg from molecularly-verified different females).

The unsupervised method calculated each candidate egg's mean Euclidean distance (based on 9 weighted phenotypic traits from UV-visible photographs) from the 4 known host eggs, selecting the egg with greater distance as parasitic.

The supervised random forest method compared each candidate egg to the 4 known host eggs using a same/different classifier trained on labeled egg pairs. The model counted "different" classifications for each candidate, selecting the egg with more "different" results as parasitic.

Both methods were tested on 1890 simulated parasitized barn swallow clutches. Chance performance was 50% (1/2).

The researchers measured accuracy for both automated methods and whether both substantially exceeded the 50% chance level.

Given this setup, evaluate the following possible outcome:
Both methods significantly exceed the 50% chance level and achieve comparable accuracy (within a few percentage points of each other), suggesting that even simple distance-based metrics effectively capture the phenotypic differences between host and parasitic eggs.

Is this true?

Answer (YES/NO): NO